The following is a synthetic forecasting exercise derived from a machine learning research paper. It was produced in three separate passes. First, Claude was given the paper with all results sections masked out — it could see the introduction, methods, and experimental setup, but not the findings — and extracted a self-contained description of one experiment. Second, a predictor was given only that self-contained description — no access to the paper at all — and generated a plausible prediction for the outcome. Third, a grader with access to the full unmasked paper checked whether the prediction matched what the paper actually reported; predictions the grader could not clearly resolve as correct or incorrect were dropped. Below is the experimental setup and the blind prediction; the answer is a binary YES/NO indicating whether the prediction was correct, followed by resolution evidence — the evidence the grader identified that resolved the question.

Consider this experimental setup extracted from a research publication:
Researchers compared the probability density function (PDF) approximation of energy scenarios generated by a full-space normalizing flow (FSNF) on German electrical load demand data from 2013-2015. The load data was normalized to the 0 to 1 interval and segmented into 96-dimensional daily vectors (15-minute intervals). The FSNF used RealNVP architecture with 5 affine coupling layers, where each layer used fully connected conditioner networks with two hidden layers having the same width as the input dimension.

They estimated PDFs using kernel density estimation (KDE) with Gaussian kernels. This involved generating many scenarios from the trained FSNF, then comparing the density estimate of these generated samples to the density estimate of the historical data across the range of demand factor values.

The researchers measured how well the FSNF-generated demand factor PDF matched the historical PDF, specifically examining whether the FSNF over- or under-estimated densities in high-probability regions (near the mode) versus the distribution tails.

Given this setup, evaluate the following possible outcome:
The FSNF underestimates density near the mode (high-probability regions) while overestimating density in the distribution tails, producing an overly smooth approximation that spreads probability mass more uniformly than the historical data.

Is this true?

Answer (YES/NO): NO